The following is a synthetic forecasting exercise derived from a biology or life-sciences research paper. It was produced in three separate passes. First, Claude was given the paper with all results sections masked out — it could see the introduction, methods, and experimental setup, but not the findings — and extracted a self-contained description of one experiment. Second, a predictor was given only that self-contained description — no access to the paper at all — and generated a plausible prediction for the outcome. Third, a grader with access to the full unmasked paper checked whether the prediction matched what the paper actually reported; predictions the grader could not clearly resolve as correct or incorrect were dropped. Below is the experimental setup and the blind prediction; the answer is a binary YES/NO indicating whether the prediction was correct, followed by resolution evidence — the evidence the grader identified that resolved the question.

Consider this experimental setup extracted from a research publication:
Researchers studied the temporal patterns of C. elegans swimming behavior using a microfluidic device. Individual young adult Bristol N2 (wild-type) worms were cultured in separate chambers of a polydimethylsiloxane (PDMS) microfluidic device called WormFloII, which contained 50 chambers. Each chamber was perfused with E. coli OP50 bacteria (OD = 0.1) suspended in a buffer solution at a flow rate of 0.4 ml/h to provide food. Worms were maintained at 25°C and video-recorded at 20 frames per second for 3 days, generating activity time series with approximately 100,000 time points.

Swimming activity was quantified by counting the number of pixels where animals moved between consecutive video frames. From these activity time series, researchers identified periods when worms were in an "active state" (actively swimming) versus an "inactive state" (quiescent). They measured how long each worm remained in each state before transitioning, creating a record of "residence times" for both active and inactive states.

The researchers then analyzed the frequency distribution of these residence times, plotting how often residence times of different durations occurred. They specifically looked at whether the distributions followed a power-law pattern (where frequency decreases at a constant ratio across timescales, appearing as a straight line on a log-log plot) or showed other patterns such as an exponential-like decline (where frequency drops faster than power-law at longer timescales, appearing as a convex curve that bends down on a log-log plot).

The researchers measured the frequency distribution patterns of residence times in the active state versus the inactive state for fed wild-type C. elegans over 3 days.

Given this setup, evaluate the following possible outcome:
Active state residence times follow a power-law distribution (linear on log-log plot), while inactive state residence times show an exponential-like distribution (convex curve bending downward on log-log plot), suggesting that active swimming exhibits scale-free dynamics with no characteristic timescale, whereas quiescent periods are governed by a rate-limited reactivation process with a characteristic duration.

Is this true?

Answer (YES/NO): NO